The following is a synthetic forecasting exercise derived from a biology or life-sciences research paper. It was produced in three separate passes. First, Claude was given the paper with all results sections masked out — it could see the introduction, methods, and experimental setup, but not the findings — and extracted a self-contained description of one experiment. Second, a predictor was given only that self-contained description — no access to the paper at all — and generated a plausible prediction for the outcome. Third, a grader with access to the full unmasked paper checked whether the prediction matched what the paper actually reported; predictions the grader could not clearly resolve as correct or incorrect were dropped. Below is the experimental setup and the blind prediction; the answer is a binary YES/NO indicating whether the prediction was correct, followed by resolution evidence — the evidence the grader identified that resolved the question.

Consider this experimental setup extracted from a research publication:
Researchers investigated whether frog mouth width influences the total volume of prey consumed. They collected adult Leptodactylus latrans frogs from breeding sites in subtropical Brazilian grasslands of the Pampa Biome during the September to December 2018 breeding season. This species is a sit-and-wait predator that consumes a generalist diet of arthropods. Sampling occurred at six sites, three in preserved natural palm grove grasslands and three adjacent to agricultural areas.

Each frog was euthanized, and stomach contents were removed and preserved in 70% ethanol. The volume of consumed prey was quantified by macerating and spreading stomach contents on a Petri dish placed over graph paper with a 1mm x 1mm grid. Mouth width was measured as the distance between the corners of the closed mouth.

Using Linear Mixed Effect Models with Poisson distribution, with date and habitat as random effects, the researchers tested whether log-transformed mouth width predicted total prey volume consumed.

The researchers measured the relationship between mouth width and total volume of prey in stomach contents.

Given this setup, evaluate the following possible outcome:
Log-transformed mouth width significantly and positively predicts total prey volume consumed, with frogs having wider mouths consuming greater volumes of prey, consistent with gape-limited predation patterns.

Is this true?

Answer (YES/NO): NO